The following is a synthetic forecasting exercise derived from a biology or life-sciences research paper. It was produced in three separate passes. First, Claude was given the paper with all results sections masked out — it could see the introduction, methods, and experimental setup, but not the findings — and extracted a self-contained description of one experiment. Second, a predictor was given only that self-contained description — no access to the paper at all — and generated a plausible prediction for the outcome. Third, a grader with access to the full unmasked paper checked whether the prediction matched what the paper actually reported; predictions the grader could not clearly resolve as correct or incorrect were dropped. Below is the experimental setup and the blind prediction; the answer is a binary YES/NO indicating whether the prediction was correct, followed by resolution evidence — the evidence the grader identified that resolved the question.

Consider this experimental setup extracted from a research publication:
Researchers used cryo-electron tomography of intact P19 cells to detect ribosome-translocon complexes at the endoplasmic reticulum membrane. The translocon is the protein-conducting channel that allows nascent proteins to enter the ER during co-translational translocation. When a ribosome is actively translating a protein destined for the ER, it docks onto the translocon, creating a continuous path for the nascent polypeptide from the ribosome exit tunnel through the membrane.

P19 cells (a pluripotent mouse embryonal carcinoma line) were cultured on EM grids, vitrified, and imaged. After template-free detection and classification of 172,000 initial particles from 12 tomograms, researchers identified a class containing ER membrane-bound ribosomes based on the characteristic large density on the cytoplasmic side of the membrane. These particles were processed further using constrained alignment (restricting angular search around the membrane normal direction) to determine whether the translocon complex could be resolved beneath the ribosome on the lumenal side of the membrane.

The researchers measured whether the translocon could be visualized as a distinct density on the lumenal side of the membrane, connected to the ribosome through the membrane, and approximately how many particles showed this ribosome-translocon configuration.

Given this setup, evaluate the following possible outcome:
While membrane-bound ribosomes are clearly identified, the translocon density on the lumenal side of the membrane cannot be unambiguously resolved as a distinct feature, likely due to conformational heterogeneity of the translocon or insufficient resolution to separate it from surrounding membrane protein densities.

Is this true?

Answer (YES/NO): NO